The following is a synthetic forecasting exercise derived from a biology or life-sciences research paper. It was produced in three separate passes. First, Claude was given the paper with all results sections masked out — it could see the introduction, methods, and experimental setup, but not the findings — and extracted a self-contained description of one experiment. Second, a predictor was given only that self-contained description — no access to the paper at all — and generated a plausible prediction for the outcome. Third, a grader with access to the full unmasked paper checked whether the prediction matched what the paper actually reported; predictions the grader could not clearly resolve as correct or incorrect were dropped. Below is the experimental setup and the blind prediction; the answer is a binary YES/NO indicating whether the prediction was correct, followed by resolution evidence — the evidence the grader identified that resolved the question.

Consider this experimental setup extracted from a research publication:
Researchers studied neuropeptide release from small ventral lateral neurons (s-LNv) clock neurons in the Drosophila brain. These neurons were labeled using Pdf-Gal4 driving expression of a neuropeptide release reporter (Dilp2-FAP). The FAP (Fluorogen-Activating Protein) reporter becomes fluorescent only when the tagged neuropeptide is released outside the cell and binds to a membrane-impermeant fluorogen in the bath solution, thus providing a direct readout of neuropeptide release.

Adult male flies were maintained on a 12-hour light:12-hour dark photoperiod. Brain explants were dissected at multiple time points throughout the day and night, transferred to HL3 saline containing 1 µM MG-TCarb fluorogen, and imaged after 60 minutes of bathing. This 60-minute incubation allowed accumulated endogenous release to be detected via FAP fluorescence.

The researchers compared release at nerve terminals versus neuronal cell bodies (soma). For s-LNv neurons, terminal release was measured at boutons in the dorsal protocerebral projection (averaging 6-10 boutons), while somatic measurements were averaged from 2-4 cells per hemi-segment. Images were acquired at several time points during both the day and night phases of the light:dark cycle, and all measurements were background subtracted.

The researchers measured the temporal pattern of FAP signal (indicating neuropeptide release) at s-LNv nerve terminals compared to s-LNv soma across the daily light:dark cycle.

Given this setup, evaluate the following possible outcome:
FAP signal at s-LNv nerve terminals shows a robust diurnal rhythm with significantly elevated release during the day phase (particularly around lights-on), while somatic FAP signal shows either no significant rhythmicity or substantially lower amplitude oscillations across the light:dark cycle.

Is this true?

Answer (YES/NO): NO